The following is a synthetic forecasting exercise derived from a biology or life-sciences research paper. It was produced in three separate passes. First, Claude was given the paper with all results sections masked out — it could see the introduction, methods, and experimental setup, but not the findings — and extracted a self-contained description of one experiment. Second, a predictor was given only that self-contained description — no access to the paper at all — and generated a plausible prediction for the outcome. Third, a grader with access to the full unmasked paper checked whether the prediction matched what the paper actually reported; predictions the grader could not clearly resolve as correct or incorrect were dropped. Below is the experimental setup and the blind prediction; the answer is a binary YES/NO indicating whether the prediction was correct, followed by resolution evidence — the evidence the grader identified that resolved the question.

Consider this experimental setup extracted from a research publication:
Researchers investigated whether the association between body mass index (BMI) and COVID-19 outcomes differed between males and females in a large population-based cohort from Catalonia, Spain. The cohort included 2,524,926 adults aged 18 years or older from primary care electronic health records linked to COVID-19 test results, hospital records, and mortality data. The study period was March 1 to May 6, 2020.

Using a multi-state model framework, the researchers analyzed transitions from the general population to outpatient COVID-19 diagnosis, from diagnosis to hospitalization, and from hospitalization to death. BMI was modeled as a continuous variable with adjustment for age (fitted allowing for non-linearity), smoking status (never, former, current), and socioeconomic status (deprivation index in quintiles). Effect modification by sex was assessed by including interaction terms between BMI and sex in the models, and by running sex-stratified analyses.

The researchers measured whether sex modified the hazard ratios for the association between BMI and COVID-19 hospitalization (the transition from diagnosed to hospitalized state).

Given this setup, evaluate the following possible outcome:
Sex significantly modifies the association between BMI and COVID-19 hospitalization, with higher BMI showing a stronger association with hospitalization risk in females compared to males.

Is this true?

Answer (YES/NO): NO